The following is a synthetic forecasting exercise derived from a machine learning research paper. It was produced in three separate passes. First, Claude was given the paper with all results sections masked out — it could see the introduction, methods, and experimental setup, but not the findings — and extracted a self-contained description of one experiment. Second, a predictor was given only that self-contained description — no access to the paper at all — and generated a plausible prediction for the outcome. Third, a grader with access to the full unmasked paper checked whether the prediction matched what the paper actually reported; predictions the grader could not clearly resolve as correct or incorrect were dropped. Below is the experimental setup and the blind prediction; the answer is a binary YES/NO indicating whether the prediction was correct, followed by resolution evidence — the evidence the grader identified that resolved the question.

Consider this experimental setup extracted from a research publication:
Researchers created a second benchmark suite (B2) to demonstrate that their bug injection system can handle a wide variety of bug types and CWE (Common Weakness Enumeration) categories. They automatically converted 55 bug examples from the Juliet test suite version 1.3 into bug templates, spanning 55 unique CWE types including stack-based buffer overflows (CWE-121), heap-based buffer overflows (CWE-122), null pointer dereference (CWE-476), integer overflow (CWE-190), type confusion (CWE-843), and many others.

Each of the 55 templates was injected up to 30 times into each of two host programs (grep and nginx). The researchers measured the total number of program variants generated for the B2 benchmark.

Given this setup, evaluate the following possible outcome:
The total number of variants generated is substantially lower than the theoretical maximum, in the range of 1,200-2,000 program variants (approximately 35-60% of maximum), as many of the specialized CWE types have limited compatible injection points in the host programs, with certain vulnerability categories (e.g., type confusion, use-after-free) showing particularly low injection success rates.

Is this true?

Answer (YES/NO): NO